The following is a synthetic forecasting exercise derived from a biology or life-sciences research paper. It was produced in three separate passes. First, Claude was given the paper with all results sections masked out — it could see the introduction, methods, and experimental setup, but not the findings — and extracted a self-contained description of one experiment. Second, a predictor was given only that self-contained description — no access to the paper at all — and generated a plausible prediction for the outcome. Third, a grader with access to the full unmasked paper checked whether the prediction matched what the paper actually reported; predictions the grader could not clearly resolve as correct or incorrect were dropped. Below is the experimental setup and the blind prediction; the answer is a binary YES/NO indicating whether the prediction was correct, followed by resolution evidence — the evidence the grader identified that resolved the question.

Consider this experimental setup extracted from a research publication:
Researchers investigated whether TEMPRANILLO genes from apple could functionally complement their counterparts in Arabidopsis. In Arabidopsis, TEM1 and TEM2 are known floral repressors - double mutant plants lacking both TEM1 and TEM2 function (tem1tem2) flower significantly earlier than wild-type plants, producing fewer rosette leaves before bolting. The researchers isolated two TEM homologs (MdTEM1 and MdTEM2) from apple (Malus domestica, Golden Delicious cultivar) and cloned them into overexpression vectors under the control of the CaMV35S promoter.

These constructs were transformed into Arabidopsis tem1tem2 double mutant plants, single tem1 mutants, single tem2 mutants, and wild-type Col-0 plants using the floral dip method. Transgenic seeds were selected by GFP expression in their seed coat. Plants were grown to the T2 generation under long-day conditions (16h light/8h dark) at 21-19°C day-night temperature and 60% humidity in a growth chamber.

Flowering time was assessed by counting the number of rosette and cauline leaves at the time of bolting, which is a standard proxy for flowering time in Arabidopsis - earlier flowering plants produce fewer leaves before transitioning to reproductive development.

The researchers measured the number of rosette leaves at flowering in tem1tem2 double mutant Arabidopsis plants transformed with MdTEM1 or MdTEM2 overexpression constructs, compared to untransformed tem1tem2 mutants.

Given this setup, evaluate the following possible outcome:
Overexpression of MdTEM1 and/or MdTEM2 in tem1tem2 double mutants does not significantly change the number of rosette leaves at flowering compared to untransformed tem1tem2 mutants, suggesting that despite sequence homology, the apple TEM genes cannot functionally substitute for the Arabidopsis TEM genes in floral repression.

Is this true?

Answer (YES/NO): YES